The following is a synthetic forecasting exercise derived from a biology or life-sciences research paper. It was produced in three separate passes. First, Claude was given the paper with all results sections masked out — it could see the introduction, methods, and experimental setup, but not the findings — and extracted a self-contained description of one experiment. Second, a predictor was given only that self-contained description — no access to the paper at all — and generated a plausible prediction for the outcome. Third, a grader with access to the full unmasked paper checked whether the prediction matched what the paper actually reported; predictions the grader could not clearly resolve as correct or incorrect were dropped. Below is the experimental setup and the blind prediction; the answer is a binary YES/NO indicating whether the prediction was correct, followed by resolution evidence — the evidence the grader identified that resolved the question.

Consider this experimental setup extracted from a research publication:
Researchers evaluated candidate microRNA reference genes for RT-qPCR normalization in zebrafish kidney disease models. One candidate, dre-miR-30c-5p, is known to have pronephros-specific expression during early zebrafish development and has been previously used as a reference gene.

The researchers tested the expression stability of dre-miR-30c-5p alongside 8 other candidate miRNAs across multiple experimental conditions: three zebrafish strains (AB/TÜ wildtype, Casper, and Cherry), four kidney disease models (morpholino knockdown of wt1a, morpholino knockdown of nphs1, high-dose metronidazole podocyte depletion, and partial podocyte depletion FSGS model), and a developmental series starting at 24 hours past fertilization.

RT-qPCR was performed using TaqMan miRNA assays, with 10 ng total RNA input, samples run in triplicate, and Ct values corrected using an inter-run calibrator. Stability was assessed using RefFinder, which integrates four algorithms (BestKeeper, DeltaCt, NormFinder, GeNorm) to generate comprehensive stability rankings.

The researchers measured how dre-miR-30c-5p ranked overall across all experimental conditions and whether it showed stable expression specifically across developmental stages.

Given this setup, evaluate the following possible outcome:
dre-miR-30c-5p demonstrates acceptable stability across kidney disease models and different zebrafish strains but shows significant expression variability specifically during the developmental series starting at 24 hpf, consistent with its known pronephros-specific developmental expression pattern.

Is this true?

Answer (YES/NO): YES